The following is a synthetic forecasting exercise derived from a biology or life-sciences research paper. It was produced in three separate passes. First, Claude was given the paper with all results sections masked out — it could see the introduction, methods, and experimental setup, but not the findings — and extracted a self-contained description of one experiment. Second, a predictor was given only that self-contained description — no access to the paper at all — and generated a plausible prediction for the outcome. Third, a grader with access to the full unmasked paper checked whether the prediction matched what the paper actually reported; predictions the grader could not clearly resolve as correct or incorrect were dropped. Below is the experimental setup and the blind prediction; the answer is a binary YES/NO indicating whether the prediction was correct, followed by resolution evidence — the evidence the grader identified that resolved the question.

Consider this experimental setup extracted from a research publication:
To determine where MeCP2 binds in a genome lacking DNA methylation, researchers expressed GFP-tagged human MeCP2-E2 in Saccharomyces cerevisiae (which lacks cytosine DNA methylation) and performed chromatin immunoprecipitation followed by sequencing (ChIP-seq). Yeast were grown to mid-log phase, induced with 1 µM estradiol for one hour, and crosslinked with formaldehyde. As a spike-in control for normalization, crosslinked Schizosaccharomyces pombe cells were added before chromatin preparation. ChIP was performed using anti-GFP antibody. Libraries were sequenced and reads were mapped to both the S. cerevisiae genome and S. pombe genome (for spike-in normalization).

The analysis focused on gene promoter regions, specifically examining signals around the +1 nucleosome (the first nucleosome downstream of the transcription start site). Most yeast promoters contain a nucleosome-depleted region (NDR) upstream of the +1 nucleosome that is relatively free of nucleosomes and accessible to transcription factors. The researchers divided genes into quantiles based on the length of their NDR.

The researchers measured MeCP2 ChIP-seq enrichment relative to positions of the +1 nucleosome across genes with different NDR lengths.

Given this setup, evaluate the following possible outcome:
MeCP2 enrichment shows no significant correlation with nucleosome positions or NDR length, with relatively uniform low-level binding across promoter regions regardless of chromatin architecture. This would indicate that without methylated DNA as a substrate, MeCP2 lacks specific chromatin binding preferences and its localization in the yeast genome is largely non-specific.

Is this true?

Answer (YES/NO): NO